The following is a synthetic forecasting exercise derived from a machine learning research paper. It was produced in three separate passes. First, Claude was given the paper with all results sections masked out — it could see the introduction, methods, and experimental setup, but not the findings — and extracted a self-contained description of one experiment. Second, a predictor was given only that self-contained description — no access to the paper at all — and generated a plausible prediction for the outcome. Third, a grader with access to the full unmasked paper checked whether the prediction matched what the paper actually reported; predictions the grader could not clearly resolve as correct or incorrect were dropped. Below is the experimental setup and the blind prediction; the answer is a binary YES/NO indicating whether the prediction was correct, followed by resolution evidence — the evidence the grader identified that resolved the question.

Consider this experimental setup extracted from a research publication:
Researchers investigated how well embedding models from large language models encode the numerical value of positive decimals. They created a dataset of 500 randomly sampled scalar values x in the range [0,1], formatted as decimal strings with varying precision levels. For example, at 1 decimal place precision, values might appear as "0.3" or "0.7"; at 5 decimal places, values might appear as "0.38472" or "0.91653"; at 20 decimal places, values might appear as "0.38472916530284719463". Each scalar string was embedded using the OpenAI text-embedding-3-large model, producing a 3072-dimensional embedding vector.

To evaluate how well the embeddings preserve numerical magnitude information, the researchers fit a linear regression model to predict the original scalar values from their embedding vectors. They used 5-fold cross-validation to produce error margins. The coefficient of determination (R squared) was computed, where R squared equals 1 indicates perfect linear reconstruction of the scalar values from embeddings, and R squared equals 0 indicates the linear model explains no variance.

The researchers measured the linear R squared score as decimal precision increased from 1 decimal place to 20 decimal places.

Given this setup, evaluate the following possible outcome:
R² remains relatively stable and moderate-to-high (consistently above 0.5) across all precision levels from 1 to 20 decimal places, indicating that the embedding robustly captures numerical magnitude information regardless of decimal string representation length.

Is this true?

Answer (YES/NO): YES